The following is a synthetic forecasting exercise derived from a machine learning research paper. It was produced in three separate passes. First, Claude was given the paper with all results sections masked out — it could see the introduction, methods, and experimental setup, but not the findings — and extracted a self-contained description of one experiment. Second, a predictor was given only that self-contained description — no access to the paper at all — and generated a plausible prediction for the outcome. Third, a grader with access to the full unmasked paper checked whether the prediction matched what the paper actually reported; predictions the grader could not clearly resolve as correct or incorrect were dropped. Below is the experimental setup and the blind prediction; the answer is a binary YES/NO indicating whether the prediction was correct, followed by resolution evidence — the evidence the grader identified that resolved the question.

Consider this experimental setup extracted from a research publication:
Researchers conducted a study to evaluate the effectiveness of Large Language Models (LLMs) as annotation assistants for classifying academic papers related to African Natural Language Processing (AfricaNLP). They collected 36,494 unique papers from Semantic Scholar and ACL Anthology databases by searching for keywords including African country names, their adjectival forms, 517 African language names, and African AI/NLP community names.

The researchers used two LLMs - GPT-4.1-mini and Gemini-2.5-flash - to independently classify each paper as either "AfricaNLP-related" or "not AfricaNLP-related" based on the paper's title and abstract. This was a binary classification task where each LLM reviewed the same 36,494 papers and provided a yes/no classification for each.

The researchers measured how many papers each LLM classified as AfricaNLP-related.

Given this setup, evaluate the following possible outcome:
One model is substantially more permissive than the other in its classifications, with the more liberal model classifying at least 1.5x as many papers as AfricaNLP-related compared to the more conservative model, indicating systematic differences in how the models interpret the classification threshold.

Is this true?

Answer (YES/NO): NO